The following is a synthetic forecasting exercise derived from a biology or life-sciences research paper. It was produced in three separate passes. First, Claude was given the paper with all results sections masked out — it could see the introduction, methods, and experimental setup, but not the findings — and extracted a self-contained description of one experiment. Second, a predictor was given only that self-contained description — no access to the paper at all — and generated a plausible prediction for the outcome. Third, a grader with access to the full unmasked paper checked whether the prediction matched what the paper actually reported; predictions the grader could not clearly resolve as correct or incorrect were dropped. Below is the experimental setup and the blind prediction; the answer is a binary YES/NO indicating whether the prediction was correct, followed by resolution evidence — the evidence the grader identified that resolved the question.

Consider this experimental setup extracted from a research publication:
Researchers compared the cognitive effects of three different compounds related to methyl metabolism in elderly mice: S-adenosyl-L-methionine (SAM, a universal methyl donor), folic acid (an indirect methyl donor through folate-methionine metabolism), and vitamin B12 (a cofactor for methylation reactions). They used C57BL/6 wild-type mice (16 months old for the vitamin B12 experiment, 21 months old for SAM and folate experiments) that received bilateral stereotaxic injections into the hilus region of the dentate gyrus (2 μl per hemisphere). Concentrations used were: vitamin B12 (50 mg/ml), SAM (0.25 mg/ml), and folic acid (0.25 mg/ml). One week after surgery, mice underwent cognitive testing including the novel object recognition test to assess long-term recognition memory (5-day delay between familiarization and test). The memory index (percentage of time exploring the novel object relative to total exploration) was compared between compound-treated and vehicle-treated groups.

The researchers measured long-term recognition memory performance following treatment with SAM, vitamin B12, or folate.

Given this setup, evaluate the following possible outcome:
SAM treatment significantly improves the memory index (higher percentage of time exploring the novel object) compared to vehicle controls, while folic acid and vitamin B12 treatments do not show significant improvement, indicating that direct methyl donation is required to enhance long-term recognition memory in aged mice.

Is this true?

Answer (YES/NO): NO